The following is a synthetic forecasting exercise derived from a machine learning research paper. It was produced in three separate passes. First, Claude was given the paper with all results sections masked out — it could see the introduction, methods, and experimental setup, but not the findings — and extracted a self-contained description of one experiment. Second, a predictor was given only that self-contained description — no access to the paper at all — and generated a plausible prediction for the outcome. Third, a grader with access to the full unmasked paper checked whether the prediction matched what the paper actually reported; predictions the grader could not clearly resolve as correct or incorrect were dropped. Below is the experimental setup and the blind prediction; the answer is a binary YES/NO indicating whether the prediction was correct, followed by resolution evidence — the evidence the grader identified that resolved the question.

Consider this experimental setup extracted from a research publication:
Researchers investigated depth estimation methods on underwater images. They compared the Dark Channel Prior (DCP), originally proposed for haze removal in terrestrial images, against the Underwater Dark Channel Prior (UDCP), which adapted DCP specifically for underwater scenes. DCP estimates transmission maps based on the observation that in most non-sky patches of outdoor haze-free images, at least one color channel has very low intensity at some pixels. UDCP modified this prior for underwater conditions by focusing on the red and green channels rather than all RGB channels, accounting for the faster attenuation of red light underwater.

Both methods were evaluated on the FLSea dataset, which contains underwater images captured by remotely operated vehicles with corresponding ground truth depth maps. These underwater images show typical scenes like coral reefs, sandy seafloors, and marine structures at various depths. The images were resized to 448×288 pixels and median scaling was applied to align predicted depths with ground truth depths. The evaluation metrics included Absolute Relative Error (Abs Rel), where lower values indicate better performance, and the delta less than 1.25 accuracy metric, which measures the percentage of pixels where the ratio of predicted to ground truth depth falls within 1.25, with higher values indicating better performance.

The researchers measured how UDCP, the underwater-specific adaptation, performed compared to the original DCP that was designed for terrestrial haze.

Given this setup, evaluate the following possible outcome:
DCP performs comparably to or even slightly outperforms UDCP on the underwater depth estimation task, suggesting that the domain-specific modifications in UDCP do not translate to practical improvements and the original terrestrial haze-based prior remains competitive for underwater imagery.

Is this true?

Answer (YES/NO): YES